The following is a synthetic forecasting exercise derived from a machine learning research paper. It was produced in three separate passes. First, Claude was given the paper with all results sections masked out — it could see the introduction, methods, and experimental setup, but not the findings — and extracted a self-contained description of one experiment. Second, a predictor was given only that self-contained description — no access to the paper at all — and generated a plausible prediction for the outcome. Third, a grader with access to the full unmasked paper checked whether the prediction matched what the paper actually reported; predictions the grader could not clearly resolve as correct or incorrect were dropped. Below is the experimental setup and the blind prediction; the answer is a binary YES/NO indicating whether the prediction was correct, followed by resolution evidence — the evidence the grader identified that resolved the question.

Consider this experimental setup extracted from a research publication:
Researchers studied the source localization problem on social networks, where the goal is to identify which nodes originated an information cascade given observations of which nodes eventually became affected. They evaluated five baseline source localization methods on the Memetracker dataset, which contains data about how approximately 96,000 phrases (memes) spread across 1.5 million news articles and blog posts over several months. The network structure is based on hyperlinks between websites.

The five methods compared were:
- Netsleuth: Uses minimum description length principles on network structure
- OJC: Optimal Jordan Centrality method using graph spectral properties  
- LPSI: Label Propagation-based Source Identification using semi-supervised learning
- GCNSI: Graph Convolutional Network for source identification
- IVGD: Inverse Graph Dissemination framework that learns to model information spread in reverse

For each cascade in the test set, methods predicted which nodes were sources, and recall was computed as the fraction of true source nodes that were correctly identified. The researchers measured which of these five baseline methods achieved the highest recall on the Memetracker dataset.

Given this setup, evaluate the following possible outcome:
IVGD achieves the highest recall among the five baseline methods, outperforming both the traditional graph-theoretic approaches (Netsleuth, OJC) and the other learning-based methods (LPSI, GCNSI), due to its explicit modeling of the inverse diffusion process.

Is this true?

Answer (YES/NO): YES